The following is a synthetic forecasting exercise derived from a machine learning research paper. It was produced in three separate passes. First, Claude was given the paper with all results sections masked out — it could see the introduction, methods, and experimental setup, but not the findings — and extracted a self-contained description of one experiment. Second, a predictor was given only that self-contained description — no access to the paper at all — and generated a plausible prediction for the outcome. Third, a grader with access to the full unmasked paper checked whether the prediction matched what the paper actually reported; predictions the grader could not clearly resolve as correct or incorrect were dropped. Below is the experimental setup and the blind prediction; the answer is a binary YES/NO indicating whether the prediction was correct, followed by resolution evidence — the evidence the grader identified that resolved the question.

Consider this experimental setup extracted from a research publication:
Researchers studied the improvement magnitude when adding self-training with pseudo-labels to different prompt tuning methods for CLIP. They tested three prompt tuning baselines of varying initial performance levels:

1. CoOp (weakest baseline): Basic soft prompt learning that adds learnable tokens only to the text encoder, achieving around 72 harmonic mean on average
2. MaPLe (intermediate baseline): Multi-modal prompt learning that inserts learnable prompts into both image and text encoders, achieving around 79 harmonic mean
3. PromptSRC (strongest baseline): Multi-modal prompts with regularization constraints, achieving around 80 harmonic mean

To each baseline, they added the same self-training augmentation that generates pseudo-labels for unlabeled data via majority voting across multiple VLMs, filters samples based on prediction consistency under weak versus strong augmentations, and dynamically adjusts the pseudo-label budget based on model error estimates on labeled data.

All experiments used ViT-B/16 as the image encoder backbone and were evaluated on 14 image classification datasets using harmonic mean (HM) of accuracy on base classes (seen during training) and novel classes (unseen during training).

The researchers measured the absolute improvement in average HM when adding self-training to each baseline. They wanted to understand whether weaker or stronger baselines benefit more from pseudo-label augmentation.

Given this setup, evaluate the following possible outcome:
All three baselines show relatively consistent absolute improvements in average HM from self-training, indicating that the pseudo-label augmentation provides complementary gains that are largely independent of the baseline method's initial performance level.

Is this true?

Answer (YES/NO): NO